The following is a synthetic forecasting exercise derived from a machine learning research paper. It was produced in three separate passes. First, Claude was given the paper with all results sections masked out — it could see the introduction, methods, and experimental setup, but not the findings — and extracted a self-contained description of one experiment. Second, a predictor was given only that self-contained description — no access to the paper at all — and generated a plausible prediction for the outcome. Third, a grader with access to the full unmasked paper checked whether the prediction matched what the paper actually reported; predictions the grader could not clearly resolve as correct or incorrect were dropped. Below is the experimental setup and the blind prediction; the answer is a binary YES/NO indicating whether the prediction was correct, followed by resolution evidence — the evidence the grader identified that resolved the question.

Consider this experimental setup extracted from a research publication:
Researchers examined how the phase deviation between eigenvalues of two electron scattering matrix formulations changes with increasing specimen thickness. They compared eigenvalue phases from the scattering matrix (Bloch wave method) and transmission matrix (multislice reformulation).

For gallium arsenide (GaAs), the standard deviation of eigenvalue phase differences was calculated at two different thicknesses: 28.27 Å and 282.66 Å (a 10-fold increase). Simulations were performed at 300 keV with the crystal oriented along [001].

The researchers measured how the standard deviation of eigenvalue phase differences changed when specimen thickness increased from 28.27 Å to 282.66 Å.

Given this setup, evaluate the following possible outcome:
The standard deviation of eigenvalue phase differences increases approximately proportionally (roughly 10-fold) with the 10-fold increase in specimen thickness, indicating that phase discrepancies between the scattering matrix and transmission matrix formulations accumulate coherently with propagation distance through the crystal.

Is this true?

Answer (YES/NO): NO